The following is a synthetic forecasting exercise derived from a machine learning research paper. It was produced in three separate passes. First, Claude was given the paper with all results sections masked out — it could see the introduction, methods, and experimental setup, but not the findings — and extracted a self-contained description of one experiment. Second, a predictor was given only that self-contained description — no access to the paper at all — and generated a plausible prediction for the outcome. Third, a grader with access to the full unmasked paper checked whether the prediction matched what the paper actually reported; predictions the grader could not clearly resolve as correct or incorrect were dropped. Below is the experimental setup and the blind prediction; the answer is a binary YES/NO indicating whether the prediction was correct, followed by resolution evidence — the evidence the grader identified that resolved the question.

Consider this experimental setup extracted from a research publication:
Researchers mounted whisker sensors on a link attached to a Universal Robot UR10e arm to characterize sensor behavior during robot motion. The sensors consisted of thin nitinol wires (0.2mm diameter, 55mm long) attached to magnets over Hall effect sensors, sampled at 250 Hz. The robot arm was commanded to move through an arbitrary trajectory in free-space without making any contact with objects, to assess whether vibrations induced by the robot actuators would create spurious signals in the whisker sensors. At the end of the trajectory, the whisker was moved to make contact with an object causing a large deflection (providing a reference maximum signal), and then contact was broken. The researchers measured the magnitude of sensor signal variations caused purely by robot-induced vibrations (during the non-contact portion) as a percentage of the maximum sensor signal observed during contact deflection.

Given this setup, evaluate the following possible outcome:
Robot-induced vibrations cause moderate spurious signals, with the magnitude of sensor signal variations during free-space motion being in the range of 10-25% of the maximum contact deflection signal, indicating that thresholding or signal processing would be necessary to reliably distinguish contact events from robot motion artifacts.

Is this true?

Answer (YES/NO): NO